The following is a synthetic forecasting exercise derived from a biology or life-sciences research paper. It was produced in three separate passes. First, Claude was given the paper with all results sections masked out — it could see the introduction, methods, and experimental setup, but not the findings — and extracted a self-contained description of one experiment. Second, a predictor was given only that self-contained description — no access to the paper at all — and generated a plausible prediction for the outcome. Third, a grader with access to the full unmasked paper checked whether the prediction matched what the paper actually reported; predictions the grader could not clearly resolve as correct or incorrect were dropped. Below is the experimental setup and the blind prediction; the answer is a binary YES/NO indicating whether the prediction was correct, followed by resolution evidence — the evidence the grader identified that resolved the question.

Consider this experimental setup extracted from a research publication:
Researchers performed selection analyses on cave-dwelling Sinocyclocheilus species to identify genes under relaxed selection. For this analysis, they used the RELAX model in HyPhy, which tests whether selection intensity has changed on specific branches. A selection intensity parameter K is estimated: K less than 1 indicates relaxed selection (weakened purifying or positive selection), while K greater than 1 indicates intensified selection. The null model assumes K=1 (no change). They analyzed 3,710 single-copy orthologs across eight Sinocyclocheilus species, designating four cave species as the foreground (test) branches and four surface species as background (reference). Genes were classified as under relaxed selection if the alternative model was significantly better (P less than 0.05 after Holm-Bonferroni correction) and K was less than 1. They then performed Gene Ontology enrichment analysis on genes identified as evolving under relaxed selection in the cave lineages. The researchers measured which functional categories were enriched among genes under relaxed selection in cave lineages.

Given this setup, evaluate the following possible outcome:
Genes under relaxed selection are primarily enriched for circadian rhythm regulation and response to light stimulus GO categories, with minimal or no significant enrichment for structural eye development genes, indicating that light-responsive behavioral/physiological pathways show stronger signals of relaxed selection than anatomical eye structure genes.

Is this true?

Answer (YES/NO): NO